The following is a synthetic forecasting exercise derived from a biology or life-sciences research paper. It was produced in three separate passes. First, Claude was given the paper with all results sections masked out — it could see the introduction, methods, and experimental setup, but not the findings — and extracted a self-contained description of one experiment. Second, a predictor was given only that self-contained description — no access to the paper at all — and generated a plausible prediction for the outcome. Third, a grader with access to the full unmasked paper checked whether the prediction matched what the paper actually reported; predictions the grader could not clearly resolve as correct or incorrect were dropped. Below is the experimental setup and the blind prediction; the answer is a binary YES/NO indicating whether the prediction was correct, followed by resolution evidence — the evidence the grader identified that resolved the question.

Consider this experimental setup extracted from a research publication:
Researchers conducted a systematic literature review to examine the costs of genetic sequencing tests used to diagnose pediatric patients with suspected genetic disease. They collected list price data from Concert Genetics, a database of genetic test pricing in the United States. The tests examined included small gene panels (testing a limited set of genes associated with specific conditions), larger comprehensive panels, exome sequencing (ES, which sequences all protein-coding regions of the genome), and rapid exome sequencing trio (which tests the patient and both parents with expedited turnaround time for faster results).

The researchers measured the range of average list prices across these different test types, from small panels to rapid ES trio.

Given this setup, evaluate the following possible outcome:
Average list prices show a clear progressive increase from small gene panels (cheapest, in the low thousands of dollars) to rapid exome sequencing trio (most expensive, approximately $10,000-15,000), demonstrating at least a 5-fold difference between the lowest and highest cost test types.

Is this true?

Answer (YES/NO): NO